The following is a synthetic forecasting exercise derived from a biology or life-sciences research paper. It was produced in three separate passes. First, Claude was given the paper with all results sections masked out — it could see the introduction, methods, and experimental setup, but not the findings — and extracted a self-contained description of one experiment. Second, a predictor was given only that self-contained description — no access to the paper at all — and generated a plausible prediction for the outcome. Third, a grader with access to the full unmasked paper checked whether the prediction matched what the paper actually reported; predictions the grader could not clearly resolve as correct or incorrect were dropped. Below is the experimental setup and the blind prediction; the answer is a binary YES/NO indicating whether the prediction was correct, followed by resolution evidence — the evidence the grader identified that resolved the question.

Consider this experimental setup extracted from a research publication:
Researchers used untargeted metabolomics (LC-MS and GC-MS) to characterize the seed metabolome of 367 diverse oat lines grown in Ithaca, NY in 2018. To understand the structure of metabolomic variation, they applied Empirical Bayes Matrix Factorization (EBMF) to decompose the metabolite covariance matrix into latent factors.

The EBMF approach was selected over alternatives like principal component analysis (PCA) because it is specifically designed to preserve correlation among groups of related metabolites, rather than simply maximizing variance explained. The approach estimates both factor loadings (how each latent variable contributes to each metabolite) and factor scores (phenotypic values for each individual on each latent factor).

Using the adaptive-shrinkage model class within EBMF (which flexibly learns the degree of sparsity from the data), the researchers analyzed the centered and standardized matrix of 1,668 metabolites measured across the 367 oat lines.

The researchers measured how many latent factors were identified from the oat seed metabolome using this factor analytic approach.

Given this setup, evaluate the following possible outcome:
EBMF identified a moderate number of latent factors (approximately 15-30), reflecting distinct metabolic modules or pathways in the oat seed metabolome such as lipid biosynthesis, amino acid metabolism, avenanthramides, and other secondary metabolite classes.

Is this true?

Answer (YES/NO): NO